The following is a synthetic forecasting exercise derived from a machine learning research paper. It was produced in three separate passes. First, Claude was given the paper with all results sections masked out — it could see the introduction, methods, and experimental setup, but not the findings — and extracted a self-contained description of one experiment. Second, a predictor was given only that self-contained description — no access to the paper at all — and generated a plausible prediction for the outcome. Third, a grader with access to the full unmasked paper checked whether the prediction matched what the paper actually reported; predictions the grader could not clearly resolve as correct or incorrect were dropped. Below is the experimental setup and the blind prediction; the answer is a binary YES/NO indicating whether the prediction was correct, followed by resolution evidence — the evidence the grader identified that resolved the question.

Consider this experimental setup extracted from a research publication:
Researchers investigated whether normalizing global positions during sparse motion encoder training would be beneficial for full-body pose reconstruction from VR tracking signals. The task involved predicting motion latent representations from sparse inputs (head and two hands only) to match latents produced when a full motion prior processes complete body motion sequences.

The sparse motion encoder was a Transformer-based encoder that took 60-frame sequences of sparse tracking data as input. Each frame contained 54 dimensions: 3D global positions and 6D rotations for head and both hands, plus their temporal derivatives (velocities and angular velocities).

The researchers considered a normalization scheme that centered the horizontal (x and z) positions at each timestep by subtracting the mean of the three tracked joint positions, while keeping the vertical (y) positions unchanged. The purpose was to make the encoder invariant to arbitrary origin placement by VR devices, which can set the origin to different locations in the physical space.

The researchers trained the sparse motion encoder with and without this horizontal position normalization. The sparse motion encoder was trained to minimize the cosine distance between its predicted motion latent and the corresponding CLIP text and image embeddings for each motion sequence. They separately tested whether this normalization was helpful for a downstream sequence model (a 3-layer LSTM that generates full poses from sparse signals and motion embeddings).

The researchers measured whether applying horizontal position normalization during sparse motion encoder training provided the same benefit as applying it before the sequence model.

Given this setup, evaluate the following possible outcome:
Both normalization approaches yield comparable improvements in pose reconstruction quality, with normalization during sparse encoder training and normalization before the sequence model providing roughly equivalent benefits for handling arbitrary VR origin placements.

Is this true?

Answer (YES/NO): NO